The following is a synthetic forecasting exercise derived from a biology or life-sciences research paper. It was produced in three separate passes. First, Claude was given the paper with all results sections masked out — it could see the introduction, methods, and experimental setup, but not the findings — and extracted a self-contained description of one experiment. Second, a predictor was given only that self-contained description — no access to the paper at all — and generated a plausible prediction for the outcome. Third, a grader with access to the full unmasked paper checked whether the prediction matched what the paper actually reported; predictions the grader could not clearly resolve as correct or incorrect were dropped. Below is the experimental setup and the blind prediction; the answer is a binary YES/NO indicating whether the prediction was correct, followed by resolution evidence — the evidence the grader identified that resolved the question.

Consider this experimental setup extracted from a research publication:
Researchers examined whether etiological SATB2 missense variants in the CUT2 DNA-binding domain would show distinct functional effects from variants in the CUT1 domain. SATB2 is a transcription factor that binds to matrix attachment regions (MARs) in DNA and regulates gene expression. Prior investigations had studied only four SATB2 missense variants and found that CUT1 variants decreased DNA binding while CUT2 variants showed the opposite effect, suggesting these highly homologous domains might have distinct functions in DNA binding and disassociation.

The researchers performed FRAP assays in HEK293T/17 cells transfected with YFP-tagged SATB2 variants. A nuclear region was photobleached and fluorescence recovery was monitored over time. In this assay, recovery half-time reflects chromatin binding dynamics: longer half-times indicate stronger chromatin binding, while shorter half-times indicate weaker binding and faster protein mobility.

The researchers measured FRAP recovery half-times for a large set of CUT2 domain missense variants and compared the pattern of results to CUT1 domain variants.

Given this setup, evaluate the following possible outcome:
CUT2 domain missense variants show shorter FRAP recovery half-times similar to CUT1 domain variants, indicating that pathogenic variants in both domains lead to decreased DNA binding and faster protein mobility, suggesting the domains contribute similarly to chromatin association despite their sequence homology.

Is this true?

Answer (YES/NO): NO